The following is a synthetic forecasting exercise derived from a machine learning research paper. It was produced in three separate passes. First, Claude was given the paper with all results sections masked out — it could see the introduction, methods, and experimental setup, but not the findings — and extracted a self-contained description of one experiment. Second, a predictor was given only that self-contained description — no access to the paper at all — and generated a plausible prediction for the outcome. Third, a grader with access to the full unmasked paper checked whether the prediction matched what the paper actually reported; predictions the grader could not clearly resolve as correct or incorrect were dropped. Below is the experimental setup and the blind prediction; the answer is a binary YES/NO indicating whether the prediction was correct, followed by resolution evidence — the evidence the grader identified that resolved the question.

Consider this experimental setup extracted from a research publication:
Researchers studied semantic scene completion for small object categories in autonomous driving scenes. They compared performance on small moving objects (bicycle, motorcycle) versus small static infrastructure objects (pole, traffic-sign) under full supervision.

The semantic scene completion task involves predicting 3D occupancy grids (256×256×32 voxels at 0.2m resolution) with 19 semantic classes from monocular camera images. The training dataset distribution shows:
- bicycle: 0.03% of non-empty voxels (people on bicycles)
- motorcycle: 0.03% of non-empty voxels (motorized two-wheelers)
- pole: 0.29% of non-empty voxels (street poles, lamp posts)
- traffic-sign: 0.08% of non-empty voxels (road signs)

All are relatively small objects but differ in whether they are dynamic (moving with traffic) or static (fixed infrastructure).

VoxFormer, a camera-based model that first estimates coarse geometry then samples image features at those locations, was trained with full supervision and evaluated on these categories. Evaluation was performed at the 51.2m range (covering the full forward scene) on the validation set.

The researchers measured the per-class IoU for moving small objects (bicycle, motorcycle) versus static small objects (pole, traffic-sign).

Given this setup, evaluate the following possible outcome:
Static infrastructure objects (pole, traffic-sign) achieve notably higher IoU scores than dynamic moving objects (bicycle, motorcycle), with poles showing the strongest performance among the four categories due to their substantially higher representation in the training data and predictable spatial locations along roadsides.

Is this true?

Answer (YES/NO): YES